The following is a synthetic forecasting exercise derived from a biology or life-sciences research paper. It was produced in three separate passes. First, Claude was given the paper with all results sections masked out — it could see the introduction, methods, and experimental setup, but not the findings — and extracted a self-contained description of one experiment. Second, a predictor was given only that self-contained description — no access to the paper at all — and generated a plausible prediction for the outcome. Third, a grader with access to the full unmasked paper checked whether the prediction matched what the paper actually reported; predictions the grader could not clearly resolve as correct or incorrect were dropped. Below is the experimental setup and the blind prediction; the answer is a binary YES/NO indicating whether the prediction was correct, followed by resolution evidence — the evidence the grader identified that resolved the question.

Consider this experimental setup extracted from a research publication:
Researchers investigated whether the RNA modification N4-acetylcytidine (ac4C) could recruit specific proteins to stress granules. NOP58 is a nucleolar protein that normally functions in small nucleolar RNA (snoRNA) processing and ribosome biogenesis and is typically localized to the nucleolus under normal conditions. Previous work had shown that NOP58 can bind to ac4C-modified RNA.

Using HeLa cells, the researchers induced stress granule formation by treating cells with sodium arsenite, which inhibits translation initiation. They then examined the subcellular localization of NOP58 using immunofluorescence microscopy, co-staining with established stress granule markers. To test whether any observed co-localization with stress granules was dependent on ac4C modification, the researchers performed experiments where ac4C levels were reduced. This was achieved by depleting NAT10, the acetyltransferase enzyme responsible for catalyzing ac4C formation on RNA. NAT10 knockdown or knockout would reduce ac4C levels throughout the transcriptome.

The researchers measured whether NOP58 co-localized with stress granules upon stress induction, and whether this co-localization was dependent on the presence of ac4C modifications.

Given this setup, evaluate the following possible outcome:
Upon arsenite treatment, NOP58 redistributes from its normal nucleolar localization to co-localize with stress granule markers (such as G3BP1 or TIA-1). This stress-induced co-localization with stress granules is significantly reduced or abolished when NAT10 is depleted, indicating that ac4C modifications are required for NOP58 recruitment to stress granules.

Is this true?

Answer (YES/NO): YES